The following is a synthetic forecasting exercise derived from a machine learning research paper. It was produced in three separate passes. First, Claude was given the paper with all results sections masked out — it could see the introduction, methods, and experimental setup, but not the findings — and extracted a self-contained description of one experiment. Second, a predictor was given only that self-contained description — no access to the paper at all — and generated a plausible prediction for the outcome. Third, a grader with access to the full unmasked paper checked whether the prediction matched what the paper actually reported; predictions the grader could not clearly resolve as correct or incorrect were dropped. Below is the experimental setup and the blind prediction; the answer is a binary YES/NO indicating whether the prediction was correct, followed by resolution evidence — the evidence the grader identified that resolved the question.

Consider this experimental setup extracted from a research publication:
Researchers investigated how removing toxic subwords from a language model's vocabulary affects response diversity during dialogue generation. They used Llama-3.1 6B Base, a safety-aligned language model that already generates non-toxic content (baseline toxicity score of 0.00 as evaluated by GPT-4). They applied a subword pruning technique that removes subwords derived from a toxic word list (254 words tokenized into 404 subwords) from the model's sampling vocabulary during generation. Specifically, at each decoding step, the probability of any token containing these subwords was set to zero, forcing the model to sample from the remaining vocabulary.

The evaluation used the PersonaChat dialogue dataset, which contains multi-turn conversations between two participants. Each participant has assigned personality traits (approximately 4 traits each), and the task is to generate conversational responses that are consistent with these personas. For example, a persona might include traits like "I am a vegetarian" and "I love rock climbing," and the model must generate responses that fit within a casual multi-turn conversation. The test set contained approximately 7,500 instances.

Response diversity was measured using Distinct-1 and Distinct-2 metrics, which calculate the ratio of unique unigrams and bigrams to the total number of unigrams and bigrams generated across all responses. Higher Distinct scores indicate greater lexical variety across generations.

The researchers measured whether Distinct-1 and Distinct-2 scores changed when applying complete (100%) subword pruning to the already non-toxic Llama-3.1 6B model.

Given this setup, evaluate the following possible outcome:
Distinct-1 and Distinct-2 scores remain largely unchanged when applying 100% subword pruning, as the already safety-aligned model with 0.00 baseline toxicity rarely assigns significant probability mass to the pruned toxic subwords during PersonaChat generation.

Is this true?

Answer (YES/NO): NO